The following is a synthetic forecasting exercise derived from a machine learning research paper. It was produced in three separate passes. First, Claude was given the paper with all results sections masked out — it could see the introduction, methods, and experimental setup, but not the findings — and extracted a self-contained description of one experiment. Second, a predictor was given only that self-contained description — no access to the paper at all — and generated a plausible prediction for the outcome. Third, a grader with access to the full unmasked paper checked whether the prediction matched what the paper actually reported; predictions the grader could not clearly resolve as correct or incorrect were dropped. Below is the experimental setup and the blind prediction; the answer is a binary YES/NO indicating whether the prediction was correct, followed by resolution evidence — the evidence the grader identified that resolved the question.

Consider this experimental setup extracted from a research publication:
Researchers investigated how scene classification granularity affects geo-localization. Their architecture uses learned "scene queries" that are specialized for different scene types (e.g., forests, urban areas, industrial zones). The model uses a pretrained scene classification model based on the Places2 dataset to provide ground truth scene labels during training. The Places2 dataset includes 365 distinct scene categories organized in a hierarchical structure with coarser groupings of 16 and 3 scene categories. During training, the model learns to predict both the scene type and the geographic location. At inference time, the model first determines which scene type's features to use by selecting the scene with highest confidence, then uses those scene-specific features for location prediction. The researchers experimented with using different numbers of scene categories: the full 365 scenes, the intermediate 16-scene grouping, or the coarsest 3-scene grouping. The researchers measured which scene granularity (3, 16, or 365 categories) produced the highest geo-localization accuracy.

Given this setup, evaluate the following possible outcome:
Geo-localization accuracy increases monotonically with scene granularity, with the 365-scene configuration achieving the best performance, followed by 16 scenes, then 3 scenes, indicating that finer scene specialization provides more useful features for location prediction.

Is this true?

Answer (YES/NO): NO